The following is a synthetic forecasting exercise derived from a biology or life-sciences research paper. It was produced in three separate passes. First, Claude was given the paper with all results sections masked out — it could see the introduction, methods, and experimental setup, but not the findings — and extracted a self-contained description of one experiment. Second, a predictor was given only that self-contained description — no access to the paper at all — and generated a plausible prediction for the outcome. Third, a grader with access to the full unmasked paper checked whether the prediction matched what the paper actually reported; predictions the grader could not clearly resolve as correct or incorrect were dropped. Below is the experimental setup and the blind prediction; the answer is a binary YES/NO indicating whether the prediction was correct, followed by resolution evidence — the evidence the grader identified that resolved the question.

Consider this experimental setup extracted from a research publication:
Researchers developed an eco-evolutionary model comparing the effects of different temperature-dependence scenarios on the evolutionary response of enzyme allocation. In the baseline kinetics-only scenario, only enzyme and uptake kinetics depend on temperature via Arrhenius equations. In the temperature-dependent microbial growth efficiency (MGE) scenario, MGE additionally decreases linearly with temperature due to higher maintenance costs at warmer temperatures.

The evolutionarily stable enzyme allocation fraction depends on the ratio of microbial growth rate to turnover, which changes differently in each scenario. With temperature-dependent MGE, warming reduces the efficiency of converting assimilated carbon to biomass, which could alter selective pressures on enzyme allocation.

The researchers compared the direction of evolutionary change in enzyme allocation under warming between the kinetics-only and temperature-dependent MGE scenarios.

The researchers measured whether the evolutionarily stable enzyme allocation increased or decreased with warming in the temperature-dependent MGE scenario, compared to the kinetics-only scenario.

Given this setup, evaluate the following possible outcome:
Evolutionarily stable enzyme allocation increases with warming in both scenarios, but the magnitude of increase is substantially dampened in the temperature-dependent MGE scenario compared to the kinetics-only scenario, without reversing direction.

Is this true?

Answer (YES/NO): NO